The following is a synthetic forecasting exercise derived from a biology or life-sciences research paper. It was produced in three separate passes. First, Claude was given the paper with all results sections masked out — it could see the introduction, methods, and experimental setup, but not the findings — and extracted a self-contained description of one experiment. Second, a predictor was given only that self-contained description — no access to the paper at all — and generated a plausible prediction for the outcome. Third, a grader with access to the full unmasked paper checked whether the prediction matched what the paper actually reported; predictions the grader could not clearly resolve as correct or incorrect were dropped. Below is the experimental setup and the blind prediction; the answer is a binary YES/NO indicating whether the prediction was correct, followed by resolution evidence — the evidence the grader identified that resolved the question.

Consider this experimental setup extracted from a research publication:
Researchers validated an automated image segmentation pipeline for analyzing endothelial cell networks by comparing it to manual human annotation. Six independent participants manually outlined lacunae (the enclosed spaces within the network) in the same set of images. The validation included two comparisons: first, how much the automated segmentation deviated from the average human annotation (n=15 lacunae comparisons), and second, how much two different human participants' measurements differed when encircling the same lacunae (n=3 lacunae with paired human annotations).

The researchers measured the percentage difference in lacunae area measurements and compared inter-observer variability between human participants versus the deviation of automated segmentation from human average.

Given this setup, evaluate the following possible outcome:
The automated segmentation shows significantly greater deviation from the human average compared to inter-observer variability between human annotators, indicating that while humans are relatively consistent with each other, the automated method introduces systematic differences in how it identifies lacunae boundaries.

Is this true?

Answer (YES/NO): NO